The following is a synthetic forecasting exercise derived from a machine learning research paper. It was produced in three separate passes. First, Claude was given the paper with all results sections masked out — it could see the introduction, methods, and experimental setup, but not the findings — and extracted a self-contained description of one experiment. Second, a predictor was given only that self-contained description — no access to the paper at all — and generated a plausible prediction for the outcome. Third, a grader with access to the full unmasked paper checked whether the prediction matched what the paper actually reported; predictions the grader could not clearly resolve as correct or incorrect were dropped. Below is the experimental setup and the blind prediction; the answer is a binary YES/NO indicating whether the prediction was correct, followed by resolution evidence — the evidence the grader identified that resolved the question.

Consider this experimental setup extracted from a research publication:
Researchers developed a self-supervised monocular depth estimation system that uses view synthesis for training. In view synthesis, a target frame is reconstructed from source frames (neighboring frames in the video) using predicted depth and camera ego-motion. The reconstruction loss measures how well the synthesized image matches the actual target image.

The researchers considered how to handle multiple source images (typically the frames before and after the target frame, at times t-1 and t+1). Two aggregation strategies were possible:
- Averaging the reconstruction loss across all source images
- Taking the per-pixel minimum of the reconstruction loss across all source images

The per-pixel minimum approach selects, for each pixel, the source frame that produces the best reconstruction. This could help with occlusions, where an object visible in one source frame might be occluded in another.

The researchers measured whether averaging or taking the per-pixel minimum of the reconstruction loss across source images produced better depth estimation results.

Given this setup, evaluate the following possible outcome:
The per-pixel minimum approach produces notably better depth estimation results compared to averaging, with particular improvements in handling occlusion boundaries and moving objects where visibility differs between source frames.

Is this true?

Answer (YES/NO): YES